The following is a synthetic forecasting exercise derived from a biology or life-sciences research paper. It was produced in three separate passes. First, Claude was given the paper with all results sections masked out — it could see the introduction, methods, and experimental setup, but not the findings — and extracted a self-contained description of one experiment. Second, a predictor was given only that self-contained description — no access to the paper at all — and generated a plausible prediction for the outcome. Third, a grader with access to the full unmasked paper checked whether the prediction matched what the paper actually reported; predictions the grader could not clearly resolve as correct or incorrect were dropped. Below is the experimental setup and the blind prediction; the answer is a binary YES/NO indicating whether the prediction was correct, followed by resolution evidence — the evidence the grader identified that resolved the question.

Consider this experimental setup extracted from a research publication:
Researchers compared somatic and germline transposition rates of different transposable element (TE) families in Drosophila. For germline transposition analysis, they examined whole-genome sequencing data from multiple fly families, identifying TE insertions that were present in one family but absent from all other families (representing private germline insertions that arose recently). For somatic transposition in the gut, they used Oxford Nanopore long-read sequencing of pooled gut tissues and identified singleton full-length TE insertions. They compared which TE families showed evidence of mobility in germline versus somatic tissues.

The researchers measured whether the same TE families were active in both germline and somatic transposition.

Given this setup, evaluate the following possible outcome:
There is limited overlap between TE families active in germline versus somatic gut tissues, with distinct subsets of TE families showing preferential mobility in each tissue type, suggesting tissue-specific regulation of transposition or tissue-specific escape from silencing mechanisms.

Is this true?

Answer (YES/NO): YES